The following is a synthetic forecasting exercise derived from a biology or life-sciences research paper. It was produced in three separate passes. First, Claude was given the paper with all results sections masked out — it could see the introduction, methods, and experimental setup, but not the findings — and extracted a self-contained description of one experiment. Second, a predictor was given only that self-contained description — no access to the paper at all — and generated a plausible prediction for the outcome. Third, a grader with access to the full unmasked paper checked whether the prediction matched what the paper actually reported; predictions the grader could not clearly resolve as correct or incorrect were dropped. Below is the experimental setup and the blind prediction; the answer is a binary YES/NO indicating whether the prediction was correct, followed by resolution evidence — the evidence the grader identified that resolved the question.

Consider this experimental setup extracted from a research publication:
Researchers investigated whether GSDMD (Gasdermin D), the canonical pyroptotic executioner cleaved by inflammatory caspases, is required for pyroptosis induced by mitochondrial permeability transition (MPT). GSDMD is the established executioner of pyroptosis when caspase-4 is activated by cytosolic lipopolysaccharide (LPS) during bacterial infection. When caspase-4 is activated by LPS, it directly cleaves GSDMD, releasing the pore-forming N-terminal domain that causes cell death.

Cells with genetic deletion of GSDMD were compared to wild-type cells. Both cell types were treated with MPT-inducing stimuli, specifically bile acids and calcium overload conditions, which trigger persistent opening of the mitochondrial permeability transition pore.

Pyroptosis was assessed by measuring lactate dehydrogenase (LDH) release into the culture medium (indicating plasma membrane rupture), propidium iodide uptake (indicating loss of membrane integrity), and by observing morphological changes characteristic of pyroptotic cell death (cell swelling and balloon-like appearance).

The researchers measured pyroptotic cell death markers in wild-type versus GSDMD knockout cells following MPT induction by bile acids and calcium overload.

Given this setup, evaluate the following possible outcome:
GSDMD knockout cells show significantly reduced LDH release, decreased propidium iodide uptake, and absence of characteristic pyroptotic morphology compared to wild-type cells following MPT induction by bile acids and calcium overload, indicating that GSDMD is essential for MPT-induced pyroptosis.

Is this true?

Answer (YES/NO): NO